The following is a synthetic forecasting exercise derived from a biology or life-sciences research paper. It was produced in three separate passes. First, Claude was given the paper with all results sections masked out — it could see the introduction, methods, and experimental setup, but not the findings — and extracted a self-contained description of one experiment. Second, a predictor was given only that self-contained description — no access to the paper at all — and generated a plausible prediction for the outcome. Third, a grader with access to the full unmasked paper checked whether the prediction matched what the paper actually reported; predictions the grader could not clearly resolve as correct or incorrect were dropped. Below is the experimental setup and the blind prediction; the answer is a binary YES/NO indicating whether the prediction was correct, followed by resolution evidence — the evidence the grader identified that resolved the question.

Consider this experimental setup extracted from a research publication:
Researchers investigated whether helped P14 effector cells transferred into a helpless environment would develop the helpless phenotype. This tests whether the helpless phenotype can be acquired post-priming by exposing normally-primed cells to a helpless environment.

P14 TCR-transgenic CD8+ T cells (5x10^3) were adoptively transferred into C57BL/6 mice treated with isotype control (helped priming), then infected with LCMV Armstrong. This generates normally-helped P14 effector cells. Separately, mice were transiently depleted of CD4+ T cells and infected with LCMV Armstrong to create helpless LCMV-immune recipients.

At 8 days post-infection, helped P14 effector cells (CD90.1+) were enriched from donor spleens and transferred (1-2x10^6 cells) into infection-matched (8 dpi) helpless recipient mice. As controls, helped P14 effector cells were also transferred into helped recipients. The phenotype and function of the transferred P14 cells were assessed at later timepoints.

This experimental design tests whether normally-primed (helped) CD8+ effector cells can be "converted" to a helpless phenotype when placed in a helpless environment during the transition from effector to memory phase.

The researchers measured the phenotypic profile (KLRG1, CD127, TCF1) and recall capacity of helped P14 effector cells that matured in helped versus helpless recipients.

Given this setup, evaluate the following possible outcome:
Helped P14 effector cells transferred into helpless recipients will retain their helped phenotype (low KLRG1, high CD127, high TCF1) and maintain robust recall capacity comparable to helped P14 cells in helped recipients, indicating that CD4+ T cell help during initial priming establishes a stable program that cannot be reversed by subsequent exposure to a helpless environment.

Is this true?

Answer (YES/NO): NO